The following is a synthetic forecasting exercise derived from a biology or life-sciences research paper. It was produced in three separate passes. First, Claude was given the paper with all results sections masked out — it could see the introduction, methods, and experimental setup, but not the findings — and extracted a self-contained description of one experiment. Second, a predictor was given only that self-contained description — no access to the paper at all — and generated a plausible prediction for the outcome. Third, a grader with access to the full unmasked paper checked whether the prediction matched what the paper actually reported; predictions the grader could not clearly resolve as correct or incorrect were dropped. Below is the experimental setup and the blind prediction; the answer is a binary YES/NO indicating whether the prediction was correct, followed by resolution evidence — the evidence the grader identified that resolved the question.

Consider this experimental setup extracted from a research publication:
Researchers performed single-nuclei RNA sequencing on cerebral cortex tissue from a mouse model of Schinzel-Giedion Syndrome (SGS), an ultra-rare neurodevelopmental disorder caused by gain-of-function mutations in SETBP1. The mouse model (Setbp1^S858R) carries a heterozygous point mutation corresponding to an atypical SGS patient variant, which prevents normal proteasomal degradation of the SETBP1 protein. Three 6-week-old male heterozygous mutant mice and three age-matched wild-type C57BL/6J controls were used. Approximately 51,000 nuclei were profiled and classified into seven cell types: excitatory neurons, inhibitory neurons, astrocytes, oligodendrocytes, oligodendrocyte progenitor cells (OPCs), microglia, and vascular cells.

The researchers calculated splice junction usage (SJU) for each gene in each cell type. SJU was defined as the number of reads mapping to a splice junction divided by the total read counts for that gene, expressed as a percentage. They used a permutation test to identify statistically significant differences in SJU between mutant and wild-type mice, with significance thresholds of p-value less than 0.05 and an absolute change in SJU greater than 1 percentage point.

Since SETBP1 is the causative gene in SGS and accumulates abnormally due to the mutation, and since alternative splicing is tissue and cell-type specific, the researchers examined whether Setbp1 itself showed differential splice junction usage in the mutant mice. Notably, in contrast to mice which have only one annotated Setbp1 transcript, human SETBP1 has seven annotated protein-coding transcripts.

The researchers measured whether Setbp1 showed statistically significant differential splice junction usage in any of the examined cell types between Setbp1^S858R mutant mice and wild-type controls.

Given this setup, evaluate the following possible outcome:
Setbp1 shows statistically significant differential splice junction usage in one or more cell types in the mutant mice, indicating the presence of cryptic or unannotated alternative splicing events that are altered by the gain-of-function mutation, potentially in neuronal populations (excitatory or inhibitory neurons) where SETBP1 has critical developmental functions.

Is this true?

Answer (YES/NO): NO